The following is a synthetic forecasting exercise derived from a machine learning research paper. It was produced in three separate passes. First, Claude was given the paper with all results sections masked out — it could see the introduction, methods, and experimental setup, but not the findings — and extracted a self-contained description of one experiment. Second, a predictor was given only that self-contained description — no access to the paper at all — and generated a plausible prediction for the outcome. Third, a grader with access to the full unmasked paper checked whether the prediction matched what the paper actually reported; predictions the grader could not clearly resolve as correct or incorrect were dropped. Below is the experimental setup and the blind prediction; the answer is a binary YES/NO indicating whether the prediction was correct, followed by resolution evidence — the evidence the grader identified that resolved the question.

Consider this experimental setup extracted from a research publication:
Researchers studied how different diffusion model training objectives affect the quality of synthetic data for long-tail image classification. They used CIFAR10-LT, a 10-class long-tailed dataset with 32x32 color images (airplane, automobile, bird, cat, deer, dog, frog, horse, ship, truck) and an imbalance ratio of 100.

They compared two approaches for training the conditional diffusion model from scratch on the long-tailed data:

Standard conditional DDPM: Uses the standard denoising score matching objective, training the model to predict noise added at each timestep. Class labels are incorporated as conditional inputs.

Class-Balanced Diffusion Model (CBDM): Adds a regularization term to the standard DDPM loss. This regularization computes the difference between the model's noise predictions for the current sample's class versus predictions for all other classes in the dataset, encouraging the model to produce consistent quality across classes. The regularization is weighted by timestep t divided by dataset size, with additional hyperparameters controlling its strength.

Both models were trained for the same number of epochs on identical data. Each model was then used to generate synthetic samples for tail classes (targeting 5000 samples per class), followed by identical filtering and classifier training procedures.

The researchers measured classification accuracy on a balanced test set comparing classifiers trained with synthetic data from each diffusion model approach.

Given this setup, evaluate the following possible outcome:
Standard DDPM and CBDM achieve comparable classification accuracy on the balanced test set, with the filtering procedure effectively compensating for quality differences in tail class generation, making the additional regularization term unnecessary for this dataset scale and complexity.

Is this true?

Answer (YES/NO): NO